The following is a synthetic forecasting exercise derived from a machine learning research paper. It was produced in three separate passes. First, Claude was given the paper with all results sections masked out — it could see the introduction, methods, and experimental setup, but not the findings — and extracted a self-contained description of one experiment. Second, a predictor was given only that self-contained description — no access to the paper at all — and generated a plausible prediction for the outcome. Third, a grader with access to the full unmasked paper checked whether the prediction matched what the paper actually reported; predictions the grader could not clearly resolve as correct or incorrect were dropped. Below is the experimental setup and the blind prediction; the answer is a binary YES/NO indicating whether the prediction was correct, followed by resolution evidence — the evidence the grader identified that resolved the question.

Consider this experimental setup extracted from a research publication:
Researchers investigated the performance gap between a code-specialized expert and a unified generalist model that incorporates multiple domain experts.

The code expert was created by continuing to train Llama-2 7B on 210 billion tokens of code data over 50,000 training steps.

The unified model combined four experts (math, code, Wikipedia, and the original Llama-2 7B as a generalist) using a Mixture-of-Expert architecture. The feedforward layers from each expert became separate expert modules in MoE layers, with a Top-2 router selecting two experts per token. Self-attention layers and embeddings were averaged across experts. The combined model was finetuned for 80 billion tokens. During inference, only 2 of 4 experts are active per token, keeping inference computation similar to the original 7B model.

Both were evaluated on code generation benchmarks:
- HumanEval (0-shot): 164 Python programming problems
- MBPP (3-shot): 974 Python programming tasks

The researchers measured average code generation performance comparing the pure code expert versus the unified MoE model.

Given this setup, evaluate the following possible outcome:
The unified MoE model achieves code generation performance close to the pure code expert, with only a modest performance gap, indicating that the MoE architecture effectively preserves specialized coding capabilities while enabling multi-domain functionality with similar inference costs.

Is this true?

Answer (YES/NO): YES